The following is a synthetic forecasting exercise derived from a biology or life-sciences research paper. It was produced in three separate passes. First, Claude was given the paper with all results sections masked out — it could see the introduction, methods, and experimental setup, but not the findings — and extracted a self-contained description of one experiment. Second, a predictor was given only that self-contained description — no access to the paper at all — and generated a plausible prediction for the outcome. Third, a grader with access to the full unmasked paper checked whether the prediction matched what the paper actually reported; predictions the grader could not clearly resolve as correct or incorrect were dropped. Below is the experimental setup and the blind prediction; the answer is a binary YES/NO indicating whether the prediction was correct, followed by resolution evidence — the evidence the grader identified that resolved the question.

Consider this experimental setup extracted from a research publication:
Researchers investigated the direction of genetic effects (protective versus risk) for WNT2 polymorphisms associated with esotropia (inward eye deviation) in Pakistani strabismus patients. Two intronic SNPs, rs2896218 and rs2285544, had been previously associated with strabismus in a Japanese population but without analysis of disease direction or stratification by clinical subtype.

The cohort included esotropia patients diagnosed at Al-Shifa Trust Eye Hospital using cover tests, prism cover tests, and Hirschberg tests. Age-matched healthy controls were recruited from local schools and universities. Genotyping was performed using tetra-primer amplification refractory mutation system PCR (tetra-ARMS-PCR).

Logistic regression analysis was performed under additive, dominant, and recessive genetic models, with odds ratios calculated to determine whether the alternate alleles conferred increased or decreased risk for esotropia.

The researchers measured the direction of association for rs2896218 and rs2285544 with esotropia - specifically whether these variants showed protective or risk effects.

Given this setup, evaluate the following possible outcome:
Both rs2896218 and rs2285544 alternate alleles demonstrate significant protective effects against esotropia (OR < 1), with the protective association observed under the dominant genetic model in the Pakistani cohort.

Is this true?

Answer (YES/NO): YES